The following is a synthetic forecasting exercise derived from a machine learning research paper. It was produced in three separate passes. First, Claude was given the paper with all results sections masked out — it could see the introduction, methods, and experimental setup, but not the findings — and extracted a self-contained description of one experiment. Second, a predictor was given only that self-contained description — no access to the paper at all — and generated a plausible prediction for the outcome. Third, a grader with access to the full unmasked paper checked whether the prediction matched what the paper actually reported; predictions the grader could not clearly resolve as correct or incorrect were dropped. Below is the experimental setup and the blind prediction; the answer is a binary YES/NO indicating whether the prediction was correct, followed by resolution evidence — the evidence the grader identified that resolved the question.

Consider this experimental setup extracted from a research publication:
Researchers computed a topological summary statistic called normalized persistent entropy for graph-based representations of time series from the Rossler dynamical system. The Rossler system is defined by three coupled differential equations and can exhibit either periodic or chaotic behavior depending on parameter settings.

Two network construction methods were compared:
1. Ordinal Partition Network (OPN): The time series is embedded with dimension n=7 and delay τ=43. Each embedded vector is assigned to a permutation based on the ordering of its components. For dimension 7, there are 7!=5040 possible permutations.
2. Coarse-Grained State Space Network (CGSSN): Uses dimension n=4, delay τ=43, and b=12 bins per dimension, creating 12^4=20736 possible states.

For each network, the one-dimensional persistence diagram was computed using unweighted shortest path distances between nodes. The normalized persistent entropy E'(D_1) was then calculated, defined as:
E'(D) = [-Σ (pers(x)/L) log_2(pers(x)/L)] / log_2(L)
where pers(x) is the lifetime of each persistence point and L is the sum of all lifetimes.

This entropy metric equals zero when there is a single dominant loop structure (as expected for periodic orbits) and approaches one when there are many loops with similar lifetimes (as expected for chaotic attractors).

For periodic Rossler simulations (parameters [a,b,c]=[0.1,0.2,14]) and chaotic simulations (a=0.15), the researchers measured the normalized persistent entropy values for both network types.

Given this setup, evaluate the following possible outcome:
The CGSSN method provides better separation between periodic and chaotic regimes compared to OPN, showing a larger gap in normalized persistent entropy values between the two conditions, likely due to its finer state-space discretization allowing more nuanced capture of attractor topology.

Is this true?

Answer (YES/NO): YES